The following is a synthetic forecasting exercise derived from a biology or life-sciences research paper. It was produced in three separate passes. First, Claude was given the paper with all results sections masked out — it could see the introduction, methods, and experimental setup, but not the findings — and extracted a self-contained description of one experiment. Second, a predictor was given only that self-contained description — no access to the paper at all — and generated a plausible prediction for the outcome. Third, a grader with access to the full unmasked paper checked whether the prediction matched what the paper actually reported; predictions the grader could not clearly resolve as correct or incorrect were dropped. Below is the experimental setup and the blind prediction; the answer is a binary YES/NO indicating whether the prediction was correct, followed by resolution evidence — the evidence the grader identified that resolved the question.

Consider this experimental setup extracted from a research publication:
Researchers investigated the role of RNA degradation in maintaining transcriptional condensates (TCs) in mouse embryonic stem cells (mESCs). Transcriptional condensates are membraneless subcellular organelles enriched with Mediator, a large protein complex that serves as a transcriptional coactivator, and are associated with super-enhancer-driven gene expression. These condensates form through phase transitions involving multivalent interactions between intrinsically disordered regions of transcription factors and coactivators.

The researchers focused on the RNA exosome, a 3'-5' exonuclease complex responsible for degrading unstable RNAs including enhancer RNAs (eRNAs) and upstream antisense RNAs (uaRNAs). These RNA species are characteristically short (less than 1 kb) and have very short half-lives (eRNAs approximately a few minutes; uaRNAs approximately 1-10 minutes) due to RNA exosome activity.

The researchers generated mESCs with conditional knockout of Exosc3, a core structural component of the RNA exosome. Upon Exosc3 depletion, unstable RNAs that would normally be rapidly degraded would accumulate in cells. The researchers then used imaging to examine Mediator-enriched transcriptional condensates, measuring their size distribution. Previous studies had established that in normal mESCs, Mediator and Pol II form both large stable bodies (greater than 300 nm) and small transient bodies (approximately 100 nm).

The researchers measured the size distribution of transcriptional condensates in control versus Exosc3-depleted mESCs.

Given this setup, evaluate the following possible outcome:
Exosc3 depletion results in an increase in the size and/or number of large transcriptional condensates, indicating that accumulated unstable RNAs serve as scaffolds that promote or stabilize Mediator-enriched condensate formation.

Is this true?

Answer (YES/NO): NO